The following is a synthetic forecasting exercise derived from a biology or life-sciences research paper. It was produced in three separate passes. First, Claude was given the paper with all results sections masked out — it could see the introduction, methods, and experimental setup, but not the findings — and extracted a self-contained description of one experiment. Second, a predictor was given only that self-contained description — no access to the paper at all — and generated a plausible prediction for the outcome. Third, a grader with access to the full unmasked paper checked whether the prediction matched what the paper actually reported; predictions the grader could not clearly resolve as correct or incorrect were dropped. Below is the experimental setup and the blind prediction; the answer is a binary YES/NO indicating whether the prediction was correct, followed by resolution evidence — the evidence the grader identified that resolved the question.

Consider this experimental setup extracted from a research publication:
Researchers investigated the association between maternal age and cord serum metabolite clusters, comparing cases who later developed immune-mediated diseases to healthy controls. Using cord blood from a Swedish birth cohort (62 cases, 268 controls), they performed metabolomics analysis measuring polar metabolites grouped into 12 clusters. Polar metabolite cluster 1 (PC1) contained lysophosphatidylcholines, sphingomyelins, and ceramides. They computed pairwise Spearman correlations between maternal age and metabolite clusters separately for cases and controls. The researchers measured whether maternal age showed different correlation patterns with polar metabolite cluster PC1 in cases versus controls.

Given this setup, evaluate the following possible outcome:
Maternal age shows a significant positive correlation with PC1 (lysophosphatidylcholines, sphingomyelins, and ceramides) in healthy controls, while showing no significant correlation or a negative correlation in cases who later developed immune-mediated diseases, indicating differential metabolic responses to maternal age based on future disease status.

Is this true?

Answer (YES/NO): NO